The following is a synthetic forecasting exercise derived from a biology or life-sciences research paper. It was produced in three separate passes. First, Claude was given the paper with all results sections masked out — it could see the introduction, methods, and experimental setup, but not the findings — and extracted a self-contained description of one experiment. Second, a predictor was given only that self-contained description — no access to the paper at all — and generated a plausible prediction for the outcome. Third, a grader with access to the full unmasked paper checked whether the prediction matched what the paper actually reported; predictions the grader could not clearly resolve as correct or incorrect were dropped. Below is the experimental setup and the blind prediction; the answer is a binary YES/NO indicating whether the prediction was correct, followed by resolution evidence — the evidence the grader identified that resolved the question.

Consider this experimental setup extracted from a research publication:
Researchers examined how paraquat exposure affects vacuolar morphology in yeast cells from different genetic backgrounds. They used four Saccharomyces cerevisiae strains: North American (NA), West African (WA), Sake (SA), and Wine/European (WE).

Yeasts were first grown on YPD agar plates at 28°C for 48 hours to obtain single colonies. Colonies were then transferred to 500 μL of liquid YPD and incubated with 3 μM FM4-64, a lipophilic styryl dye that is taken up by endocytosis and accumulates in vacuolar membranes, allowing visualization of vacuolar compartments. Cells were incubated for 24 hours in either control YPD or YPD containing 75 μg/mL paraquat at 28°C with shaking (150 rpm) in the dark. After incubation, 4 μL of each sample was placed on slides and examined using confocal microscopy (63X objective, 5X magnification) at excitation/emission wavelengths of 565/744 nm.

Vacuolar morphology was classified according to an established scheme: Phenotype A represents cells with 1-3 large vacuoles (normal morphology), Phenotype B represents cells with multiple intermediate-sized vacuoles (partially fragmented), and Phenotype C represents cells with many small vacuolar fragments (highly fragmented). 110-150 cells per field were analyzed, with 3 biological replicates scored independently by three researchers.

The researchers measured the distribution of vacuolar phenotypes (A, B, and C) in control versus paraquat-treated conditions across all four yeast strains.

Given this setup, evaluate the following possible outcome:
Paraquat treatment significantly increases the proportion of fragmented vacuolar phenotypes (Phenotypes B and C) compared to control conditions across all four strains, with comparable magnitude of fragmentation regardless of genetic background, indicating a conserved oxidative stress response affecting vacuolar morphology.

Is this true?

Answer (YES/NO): NO